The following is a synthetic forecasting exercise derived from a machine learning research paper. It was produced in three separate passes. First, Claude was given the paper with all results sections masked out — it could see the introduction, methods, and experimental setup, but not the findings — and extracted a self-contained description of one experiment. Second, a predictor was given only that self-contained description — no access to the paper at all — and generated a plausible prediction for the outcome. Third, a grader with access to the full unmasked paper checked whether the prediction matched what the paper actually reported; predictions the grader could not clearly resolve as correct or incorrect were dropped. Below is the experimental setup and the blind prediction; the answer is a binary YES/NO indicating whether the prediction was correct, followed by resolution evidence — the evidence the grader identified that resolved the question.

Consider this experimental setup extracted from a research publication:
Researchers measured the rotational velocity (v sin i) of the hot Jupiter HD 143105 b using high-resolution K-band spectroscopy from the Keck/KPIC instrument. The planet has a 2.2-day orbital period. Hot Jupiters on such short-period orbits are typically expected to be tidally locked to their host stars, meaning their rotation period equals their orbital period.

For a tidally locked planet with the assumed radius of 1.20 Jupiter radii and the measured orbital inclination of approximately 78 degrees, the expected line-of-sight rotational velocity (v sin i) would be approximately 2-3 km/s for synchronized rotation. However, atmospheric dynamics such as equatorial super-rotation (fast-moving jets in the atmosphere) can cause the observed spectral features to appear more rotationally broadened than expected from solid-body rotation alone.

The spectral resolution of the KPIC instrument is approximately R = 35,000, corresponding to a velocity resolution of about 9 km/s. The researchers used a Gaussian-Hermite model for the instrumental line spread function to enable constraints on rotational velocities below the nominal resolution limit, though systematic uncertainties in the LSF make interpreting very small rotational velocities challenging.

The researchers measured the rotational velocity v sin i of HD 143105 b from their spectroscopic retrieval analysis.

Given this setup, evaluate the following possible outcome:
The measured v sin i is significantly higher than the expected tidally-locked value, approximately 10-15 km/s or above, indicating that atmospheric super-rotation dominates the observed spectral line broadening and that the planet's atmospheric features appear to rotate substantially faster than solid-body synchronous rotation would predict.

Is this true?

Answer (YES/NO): NO